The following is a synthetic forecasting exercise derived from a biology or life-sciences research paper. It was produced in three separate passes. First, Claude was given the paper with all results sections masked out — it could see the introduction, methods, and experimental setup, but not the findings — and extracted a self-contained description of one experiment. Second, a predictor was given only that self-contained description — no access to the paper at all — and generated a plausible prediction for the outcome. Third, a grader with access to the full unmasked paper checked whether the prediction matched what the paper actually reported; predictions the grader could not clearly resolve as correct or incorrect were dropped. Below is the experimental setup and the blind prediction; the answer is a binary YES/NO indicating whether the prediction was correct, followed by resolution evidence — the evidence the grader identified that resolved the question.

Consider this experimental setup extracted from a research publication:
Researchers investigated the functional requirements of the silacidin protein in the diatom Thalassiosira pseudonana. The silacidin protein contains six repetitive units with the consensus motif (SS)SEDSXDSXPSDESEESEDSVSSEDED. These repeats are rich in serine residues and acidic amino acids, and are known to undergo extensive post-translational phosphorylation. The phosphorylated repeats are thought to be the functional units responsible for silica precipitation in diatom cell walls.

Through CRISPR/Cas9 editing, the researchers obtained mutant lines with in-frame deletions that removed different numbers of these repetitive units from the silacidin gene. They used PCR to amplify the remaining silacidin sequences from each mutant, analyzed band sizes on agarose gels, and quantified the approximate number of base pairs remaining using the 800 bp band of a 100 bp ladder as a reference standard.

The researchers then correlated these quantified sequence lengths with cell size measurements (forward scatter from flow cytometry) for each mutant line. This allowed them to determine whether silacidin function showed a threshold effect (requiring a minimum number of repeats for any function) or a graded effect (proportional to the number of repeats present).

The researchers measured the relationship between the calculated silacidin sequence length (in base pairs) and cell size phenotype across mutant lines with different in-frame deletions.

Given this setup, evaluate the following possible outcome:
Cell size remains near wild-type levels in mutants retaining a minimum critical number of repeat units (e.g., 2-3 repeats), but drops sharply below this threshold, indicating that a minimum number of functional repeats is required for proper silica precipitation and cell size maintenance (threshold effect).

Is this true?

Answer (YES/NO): NO